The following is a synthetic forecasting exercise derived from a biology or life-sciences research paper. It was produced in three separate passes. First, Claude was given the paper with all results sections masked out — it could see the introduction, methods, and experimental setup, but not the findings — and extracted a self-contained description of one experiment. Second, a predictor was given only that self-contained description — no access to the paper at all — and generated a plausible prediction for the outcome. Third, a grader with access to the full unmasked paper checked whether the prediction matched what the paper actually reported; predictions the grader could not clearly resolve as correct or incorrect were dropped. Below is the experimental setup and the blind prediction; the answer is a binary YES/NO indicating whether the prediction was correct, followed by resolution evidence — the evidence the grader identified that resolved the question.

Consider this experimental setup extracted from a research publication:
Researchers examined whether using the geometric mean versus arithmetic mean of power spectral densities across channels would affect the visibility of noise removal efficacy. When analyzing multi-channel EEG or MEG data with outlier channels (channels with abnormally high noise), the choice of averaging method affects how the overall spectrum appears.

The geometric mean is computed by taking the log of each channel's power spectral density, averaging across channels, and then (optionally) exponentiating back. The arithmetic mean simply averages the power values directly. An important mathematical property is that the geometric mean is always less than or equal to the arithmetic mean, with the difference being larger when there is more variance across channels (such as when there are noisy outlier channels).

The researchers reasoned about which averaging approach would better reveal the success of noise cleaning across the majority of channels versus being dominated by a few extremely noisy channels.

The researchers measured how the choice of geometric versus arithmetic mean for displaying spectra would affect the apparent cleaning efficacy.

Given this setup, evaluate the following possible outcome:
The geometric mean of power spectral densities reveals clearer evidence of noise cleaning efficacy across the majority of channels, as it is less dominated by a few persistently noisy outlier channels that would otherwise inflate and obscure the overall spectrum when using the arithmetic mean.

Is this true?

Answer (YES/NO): YES